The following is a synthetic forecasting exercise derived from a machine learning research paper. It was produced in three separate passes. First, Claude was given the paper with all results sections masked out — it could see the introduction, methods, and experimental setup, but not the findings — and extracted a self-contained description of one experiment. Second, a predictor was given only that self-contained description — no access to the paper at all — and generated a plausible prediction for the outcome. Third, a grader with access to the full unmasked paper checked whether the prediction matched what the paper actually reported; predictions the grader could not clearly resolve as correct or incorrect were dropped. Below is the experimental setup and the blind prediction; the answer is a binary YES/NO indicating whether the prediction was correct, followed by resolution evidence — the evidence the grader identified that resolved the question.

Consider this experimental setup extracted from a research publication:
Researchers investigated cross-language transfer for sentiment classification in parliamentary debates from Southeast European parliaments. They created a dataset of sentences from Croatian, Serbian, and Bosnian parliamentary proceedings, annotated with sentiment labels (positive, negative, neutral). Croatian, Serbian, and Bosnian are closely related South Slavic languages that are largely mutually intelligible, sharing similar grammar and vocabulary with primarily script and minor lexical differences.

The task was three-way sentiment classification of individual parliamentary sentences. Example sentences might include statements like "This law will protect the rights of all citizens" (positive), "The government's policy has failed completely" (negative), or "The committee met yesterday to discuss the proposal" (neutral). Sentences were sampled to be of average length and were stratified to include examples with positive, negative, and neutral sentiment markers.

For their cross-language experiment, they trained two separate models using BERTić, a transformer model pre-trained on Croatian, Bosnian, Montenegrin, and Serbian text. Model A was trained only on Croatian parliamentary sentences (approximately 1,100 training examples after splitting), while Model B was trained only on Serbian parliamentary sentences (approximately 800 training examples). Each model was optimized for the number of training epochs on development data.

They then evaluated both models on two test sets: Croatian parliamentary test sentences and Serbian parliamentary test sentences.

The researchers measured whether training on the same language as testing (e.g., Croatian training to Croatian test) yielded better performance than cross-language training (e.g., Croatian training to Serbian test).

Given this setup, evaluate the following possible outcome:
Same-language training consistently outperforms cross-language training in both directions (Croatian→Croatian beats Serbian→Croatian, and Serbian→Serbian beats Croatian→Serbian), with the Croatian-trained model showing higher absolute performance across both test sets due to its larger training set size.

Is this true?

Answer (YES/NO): NO